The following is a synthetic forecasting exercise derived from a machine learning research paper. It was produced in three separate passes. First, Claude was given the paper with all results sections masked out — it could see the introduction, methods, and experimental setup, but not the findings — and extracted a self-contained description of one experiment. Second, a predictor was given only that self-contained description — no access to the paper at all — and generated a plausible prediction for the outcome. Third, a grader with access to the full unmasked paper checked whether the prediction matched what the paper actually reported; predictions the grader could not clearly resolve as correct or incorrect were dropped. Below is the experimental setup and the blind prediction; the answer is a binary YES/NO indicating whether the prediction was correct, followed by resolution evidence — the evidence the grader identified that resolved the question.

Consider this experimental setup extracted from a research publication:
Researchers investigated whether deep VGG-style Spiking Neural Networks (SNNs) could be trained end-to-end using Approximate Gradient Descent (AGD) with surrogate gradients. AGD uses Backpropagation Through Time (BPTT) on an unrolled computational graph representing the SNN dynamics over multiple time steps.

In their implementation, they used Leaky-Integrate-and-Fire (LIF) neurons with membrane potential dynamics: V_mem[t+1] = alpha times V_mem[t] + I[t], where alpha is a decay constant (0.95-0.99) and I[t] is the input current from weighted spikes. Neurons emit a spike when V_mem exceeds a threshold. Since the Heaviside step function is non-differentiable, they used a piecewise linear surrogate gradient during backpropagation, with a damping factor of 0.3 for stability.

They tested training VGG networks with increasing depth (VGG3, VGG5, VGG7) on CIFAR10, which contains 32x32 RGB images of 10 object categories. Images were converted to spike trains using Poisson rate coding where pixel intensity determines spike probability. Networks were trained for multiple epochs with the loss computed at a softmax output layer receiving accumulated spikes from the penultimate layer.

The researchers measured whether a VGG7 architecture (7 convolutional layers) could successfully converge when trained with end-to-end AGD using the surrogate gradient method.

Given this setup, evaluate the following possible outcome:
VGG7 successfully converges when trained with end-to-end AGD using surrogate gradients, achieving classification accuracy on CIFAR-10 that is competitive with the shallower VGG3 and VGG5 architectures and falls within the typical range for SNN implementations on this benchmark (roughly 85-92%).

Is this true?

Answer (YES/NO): NO